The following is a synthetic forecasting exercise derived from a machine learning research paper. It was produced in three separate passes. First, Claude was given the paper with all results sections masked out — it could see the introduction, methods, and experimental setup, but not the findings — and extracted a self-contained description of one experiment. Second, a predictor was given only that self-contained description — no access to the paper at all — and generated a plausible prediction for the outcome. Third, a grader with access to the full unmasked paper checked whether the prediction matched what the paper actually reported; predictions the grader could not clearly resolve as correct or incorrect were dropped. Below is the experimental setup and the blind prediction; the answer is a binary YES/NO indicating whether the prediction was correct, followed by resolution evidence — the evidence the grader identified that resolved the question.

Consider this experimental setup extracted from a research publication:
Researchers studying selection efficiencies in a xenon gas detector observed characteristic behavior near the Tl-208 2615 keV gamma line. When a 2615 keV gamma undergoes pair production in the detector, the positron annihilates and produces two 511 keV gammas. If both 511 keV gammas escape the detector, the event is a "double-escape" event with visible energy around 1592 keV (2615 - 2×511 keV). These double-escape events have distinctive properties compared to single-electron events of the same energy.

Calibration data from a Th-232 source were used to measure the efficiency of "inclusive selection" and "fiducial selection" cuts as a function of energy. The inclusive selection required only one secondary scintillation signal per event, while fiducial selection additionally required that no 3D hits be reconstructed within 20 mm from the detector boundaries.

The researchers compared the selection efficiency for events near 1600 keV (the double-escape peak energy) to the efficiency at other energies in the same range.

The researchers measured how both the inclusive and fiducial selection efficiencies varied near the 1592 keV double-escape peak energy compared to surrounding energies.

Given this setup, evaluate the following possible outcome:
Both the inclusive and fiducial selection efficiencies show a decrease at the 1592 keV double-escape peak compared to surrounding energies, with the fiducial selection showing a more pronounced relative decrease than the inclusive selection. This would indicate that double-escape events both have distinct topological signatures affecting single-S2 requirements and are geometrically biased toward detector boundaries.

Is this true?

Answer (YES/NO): NO